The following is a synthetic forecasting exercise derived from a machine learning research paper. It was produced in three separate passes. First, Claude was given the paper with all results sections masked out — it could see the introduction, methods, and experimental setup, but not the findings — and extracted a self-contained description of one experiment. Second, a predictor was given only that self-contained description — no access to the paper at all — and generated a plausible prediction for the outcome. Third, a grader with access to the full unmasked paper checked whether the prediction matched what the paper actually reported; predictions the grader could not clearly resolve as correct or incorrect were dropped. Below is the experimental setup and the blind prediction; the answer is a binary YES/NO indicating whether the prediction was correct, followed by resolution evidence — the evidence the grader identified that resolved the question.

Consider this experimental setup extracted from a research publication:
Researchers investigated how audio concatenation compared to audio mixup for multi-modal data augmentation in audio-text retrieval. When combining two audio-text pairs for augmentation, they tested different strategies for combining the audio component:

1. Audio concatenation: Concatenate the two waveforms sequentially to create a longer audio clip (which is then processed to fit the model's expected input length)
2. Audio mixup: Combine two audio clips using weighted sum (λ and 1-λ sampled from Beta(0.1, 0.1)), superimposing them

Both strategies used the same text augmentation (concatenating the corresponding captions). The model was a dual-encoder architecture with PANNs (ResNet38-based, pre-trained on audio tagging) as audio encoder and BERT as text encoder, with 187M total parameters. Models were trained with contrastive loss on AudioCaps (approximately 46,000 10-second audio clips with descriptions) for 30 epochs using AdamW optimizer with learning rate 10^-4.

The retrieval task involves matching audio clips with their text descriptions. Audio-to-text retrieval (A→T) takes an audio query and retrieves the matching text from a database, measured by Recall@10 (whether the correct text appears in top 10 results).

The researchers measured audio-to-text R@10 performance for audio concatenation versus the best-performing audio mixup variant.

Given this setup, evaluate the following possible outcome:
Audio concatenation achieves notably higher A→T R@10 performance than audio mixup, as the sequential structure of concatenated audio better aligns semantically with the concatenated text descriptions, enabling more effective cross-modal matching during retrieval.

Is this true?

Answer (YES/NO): NO